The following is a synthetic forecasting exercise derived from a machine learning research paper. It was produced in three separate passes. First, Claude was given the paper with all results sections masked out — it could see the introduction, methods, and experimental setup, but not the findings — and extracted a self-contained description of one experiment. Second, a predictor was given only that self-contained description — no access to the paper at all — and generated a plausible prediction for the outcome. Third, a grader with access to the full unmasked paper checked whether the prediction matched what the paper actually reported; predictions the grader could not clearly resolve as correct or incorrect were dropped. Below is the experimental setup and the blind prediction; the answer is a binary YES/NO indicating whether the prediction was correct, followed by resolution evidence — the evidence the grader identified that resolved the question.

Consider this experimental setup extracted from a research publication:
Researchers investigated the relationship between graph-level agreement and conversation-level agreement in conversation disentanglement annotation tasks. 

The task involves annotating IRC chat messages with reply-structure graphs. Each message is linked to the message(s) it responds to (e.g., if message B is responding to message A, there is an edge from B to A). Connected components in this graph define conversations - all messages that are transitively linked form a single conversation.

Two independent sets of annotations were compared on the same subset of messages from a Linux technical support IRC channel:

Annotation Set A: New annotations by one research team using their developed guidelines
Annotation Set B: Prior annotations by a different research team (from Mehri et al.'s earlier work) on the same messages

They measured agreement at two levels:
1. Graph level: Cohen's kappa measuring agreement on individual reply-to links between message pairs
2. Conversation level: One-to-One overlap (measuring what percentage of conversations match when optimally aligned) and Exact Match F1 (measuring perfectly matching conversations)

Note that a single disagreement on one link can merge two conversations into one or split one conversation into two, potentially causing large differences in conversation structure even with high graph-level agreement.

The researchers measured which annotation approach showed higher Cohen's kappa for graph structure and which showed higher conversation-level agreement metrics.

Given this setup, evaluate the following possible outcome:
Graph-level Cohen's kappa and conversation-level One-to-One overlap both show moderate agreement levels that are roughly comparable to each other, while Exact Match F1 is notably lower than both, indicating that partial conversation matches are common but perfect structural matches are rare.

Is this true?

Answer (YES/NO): NO